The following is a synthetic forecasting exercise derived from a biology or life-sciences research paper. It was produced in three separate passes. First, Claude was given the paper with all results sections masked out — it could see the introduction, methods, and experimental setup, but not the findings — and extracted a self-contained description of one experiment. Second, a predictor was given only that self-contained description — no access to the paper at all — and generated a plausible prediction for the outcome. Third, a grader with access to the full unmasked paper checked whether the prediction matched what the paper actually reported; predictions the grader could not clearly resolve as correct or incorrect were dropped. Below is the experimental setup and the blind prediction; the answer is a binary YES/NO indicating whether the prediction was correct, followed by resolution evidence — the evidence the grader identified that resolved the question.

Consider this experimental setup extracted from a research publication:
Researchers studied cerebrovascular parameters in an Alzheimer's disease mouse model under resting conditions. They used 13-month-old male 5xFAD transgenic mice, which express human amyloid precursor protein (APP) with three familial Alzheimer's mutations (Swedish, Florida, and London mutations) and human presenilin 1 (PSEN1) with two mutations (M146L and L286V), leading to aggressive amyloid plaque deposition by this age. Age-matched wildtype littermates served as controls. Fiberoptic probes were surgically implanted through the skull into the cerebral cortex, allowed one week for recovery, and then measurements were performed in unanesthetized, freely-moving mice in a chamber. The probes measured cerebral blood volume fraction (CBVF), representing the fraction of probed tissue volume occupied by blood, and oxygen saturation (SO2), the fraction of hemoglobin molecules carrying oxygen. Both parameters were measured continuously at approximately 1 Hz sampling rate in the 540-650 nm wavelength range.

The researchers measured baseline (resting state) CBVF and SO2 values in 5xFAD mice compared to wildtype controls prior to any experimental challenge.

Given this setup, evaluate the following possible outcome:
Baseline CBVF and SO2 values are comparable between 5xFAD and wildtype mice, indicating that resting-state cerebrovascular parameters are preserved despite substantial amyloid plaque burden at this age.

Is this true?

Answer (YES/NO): YES